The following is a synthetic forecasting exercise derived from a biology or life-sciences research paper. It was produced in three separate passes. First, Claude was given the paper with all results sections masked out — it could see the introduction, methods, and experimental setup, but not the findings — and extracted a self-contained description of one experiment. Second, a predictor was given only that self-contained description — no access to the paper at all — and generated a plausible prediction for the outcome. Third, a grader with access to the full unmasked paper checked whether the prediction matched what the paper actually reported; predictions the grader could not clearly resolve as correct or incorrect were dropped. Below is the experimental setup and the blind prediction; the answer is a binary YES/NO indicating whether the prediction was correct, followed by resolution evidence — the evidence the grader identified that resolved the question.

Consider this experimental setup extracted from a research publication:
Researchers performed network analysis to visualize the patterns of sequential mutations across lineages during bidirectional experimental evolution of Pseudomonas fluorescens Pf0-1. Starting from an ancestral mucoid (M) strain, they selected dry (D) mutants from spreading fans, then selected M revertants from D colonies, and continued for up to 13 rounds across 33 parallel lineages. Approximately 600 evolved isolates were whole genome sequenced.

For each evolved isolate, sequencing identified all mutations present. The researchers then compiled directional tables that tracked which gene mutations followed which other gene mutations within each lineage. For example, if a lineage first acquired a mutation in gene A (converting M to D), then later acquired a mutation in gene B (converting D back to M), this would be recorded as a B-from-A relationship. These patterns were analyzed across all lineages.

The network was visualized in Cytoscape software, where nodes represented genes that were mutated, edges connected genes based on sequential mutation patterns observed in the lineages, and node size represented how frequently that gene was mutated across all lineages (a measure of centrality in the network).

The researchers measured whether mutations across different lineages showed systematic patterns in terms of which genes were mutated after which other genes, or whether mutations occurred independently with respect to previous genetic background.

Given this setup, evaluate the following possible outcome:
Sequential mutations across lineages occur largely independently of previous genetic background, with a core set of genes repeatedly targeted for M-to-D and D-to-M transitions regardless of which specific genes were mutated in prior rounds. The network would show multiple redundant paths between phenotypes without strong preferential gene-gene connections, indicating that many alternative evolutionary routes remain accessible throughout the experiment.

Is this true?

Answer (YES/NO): NO